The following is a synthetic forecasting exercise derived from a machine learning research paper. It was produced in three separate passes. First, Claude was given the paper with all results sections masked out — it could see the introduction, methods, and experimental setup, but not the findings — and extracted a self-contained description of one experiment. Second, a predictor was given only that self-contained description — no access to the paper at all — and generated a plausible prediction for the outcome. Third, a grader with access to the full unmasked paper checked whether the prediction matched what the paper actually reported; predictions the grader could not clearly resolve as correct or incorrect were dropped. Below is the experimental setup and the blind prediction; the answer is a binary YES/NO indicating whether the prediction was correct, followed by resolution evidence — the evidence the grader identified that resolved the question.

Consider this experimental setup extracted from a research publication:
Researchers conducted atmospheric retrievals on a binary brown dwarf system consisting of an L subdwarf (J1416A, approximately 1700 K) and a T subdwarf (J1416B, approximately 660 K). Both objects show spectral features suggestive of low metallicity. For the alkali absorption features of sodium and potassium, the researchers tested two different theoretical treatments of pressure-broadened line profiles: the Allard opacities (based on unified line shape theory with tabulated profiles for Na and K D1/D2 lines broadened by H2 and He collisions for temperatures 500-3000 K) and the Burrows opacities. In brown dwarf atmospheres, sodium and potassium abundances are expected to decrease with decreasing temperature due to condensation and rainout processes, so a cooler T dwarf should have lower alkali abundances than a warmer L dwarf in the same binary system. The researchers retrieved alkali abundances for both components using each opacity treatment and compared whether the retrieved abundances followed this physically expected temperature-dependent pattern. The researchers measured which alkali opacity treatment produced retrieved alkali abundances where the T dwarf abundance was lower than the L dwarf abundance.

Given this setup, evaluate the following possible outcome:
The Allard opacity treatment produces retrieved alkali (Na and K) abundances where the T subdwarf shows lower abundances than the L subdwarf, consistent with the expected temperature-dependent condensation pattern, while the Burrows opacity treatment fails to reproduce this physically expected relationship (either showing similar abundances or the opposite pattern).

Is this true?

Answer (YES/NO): NO